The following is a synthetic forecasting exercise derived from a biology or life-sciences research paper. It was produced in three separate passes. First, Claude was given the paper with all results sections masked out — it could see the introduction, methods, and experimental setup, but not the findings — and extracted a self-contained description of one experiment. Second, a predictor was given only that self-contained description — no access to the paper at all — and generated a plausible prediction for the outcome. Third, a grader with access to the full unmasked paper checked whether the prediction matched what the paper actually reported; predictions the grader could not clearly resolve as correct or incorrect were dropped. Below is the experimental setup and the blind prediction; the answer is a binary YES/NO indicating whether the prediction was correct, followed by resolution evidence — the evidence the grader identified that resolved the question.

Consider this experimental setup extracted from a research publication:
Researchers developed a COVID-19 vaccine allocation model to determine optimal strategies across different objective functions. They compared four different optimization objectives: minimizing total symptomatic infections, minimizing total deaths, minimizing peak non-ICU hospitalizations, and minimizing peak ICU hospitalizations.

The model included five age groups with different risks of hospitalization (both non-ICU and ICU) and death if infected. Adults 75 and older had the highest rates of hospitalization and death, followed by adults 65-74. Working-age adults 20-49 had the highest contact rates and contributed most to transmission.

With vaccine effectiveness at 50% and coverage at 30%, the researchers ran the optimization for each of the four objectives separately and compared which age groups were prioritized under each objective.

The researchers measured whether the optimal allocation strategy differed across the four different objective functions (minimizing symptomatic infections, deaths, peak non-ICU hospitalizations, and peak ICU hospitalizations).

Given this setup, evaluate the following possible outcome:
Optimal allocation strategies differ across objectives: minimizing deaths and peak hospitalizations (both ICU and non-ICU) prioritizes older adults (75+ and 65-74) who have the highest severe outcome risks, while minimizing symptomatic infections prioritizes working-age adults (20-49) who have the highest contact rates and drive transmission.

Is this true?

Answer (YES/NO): NO